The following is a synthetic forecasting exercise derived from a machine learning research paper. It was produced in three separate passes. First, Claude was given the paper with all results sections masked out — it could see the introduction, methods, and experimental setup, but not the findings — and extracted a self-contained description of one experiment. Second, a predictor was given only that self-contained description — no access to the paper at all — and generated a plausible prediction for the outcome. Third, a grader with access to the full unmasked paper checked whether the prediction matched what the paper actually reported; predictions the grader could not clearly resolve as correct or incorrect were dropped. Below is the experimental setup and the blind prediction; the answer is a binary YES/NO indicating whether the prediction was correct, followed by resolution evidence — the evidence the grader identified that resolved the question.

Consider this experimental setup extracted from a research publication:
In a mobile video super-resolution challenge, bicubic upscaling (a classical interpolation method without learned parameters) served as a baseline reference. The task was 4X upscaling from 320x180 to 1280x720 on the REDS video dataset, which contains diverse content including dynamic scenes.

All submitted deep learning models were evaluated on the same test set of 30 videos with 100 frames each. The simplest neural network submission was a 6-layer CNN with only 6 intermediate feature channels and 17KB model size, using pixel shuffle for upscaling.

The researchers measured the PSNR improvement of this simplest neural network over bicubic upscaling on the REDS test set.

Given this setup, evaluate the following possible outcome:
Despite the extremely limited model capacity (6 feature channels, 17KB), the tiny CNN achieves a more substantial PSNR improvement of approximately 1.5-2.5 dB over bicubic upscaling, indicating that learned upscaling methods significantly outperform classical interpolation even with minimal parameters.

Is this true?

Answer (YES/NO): NO